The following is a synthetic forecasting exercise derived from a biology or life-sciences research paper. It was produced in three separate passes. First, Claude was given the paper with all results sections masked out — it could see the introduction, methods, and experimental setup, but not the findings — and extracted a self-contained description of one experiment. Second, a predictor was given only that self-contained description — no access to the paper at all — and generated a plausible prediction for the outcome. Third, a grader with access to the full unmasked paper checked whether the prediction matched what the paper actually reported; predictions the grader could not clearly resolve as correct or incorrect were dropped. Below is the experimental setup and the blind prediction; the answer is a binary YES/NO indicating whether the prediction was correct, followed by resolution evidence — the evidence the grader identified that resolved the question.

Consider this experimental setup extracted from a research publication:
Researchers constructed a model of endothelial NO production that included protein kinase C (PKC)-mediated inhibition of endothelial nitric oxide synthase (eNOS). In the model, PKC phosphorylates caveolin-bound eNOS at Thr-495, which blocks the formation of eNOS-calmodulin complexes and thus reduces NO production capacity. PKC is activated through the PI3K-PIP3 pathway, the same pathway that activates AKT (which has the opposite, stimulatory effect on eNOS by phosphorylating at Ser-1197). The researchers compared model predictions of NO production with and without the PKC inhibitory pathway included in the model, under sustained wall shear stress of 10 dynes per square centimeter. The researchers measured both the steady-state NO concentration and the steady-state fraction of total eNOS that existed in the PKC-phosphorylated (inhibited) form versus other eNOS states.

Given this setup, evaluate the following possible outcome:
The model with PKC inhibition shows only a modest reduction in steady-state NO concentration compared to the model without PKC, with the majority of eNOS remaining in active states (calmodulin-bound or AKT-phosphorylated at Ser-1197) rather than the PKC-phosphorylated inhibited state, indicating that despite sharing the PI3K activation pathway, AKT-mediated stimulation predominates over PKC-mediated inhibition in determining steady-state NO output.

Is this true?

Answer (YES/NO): YES